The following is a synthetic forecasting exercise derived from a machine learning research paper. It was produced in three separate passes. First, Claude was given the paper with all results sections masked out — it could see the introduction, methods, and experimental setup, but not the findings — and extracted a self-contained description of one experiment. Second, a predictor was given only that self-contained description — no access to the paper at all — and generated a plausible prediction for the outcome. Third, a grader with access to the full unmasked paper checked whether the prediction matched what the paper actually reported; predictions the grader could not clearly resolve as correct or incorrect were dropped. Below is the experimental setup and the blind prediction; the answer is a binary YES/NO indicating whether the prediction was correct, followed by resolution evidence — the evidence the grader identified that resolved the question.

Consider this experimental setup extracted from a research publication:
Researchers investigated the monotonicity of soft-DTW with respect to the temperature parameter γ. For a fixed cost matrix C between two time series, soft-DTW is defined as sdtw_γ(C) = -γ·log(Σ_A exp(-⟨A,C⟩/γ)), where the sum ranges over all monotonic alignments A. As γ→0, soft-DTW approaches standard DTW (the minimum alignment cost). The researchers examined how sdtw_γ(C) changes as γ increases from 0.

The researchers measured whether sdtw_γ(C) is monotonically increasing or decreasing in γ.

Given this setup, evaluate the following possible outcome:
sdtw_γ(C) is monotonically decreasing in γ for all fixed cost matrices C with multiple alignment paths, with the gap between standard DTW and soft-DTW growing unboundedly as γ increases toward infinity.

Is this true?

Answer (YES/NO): YES